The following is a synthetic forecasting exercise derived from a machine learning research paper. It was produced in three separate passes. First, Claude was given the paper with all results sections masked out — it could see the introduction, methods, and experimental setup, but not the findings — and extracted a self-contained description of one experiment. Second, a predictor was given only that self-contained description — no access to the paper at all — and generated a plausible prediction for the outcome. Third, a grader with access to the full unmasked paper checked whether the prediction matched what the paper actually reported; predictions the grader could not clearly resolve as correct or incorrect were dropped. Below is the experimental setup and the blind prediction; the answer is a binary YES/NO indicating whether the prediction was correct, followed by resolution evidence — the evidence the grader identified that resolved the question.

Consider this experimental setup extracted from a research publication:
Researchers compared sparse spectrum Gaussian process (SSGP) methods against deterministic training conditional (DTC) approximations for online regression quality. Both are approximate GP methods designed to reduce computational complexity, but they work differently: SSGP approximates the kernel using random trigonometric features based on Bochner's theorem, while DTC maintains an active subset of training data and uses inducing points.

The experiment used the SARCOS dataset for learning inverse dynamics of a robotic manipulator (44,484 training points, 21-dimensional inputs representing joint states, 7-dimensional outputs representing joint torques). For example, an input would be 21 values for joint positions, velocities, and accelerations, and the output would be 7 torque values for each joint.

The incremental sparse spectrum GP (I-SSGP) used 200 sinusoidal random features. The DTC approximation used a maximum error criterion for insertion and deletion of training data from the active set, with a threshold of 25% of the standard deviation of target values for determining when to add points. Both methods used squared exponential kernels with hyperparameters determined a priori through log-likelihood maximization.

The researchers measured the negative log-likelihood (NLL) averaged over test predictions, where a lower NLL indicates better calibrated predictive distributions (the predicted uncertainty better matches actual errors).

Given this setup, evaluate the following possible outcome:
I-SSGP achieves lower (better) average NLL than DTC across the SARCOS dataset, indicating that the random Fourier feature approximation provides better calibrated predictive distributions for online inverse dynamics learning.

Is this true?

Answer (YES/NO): NO